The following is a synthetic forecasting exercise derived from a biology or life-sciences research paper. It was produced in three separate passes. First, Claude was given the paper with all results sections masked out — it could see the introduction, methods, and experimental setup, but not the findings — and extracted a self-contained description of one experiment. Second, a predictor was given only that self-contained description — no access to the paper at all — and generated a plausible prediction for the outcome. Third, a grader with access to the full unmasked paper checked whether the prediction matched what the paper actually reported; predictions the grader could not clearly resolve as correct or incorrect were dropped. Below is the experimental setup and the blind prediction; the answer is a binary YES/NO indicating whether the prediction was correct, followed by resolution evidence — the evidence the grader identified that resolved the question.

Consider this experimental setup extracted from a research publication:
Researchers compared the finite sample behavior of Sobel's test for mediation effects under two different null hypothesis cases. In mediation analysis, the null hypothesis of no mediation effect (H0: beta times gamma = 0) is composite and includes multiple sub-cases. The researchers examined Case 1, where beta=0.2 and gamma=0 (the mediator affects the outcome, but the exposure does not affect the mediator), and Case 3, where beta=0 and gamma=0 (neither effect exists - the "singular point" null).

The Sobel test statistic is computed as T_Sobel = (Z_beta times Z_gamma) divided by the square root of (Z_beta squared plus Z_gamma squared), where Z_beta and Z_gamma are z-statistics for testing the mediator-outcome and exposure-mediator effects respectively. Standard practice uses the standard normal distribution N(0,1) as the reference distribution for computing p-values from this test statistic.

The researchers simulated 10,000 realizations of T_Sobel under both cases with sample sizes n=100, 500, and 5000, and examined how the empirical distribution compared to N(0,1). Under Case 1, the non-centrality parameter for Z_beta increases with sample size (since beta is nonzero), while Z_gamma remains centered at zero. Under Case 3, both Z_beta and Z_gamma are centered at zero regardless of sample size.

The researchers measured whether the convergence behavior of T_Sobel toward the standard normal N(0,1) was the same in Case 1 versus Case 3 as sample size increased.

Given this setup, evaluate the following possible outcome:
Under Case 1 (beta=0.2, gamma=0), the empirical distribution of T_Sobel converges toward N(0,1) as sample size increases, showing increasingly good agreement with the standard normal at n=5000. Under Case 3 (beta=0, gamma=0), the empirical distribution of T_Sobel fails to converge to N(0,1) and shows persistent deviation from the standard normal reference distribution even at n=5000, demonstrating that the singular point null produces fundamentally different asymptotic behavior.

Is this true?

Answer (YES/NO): YES